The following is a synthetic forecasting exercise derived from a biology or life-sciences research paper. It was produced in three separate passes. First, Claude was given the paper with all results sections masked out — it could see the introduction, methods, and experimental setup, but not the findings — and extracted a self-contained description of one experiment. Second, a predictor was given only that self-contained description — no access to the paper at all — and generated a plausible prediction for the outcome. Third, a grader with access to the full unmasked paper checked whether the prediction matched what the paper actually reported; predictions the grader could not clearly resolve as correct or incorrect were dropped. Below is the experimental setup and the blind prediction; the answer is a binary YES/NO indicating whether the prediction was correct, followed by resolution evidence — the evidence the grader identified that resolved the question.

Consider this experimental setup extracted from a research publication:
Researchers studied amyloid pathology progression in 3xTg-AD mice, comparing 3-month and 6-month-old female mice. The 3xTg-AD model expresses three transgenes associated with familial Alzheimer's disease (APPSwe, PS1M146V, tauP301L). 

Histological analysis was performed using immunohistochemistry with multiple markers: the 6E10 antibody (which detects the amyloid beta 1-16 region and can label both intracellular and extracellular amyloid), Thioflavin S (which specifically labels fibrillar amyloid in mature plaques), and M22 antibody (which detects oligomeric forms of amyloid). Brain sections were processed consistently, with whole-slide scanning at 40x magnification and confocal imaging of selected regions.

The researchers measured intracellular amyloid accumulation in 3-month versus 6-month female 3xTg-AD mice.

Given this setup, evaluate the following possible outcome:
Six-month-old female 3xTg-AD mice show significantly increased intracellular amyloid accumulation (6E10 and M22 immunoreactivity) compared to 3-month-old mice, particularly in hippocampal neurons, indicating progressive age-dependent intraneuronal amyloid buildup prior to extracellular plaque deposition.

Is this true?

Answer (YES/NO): NO